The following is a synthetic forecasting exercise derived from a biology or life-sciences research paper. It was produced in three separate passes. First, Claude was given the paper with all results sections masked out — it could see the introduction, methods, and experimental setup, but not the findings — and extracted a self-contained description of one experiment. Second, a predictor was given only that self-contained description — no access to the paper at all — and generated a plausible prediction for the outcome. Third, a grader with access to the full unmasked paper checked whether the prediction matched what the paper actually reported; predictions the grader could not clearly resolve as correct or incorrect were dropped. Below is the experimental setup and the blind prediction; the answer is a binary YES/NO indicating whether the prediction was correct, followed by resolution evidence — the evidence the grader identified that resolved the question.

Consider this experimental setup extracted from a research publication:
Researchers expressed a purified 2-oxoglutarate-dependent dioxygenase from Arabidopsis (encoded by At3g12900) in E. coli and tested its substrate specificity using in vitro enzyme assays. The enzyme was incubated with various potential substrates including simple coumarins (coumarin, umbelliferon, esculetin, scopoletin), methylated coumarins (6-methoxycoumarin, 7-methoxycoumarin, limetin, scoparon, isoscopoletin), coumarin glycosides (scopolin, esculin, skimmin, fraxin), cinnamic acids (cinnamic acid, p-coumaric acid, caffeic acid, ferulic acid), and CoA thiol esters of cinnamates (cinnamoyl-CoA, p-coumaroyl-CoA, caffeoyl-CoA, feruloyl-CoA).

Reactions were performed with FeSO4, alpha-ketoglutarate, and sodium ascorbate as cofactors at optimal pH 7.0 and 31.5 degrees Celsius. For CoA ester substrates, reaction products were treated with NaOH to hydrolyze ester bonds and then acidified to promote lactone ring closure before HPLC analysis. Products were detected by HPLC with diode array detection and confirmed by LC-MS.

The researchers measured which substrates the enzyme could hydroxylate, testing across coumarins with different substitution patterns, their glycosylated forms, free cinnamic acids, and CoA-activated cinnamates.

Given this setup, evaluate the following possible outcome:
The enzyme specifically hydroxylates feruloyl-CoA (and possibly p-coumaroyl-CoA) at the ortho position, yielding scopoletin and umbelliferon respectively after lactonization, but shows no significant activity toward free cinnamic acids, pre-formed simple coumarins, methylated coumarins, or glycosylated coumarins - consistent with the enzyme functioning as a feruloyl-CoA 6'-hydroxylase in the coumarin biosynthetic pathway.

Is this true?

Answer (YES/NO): NO